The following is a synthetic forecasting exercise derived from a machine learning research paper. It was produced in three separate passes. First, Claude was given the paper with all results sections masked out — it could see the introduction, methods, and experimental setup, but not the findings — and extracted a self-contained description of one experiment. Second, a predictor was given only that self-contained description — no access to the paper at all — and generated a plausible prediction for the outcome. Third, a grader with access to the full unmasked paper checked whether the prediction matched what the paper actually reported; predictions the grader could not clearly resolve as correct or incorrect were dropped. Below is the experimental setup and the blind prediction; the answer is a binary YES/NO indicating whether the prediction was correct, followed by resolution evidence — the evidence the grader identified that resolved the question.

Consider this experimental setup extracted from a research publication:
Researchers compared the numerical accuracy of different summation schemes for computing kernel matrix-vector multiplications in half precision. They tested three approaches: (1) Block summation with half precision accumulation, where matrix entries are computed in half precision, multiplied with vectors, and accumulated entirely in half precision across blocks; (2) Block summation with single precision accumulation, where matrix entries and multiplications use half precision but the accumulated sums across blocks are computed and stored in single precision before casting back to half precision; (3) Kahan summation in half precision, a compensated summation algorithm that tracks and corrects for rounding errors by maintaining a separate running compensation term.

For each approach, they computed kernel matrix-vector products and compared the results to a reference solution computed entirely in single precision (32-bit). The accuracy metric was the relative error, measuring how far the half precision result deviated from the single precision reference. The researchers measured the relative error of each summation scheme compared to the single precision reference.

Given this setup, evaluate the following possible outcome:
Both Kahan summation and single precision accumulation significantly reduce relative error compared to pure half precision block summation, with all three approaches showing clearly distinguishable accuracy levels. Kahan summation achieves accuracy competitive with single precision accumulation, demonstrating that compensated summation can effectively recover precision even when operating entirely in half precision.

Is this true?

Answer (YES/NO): NO